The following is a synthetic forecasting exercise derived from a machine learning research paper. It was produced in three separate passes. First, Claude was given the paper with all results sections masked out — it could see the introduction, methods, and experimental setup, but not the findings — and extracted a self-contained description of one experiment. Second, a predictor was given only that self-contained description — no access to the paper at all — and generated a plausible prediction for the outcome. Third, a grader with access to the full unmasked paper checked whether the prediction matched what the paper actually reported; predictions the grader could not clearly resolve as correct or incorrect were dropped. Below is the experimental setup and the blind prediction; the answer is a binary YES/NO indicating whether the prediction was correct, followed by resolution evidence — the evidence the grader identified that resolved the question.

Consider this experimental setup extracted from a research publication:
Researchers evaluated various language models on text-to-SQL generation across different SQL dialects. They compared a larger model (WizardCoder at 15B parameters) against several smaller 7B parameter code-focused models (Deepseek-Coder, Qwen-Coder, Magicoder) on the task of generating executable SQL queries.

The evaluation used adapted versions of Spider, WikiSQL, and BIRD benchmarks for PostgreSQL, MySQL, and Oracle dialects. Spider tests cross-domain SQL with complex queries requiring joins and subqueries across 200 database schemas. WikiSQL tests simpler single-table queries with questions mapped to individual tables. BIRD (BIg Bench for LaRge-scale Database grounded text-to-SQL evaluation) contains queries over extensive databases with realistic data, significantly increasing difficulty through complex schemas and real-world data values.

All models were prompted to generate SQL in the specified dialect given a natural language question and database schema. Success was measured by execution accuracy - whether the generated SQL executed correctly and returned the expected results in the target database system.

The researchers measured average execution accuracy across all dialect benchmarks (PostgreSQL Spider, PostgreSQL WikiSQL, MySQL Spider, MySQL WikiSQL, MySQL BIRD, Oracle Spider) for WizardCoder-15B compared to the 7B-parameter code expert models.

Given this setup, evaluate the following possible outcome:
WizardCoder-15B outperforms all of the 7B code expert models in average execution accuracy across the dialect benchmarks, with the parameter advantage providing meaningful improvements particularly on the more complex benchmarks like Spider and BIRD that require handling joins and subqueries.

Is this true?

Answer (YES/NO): NO